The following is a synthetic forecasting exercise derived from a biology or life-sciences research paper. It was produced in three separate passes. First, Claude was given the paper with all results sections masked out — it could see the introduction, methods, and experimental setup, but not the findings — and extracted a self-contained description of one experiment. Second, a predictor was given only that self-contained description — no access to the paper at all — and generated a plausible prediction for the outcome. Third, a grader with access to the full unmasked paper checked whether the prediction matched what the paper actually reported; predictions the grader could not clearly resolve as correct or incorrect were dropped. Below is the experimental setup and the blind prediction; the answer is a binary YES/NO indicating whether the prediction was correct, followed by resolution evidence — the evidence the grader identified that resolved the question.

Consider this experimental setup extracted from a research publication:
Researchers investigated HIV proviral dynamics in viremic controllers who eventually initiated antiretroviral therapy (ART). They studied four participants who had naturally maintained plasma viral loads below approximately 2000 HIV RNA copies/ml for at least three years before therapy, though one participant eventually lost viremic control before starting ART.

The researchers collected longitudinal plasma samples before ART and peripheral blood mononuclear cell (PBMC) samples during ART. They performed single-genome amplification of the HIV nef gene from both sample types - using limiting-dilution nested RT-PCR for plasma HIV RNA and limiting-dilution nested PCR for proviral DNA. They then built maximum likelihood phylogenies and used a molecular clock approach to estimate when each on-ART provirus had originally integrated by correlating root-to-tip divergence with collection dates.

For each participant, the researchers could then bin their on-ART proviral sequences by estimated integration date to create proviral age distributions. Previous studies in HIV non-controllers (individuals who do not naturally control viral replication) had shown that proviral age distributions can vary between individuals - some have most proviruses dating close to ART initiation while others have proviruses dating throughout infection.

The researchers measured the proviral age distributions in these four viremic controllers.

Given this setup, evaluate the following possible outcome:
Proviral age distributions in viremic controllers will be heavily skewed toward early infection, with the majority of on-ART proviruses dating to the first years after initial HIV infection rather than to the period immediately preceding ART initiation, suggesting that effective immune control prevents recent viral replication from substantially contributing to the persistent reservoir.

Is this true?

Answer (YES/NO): NO